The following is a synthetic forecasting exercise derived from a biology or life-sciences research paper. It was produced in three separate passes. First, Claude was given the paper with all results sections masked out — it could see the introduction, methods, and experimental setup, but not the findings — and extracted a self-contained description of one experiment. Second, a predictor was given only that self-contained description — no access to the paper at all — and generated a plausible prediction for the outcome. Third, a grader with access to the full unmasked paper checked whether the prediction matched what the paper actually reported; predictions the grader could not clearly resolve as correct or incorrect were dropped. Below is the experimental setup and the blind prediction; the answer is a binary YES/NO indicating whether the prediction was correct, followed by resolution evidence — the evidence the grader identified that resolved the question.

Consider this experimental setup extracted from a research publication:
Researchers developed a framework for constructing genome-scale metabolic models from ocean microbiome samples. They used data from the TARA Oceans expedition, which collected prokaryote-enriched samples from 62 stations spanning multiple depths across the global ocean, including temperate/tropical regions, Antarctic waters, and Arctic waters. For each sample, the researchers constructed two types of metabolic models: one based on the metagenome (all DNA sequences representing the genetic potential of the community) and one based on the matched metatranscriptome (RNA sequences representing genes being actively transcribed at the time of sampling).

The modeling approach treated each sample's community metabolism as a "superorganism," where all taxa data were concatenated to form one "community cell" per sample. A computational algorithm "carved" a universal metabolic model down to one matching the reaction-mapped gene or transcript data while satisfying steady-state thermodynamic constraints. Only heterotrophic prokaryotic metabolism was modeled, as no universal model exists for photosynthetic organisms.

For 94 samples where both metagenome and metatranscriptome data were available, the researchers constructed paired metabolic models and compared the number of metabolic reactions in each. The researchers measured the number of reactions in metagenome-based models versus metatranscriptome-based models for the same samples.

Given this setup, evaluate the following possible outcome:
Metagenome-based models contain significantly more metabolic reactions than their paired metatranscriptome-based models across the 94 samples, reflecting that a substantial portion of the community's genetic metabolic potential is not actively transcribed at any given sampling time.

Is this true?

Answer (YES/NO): NO